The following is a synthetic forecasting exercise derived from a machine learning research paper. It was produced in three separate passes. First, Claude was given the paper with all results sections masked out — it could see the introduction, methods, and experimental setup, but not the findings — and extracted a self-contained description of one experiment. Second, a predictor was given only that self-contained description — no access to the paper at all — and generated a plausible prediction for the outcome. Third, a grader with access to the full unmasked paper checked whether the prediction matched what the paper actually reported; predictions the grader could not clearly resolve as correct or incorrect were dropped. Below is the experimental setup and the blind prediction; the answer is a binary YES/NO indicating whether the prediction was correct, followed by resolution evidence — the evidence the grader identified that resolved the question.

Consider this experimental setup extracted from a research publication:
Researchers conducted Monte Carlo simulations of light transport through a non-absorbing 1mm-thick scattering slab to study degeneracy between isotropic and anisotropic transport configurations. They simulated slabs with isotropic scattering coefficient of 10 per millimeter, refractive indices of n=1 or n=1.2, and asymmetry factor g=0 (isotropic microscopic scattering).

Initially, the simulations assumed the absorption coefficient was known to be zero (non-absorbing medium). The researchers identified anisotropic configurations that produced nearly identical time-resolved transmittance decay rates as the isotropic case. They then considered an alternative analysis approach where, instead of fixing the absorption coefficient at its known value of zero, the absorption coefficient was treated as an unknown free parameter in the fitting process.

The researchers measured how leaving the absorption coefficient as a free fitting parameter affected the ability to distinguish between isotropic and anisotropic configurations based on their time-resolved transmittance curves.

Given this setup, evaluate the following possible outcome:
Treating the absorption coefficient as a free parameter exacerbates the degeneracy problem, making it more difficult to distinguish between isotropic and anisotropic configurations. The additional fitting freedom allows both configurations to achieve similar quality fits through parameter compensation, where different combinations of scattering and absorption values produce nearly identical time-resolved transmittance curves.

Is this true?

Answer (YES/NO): YES